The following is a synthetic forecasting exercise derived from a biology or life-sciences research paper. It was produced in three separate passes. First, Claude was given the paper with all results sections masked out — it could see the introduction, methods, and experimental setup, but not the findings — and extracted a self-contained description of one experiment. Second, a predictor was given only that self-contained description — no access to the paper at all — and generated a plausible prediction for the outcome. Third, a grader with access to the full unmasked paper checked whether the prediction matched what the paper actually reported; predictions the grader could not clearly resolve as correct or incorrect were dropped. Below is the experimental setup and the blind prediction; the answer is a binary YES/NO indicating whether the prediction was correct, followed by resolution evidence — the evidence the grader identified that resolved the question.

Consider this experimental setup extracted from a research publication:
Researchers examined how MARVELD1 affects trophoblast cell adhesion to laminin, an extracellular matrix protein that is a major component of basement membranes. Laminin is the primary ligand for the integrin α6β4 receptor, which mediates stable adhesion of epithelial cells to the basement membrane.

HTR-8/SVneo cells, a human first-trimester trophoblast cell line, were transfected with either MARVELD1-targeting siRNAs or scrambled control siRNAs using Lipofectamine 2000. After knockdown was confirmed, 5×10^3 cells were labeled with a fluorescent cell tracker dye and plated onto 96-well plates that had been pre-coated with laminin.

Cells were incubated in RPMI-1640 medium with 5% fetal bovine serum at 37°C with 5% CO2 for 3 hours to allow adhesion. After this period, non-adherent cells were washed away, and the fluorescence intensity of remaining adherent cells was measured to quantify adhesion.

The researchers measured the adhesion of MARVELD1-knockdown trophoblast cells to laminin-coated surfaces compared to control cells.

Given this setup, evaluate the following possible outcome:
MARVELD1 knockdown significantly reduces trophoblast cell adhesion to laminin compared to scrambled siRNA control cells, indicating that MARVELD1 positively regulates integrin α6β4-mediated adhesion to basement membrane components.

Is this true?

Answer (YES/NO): YES